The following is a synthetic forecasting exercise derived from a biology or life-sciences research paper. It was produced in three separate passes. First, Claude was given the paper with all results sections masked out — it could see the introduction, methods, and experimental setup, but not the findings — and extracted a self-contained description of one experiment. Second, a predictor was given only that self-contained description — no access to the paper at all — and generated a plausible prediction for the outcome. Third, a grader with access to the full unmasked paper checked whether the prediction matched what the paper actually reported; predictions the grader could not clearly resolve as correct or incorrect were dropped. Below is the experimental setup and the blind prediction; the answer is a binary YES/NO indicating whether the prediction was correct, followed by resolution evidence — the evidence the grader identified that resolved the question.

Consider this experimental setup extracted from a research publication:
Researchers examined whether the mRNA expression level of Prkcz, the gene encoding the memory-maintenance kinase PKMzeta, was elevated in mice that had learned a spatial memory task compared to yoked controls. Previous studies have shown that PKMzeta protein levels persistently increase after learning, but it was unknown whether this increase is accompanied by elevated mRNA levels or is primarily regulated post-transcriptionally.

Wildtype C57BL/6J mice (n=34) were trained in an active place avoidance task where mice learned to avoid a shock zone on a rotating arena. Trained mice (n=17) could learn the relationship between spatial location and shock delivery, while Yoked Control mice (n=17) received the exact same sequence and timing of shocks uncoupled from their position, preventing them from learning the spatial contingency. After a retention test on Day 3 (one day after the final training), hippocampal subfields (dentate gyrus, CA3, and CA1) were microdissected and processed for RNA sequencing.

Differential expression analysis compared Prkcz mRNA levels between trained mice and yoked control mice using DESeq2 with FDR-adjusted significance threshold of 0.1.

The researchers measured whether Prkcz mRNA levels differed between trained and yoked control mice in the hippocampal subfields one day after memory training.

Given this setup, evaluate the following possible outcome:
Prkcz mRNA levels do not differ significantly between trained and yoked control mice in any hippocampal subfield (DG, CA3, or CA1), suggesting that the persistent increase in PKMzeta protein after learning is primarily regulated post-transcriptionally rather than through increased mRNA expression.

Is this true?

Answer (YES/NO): YES